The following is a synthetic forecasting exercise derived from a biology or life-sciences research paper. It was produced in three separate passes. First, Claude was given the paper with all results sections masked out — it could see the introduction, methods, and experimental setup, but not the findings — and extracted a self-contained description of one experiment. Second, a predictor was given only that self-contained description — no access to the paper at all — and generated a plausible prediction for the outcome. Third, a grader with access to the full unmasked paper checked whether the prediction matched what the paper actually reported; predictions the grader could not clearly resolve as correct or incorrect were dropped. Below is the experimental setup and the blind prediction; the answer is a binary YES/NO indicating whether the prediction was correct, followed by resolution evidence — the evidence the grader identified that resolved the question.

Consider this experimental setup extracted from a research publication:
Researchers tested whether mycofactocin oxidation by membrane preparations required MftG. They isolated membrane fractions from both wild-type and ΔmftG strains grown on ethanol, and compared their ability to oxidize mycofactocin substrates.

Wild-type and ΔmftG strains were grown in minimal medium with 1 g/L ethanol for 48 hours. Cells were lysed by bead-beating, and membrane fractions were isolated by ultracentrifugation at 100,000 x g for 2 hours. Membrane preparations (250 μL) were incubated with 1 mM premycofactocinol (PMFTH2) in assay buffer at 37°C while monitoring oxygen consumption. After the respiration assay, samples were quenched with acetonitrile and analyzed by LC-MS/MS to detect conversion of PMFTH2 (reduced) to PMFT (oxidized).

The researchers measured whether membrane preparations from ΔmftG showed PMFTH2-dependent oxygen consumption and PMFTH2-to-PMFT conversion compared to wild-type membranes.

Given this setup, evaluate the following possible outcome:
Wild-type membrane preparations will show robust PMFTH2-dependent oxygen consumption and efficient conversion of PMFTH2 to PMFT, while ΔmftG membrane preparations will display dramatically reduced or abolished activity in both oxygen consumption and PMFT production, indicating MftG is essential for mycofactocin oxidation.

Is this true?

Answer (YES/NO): YES